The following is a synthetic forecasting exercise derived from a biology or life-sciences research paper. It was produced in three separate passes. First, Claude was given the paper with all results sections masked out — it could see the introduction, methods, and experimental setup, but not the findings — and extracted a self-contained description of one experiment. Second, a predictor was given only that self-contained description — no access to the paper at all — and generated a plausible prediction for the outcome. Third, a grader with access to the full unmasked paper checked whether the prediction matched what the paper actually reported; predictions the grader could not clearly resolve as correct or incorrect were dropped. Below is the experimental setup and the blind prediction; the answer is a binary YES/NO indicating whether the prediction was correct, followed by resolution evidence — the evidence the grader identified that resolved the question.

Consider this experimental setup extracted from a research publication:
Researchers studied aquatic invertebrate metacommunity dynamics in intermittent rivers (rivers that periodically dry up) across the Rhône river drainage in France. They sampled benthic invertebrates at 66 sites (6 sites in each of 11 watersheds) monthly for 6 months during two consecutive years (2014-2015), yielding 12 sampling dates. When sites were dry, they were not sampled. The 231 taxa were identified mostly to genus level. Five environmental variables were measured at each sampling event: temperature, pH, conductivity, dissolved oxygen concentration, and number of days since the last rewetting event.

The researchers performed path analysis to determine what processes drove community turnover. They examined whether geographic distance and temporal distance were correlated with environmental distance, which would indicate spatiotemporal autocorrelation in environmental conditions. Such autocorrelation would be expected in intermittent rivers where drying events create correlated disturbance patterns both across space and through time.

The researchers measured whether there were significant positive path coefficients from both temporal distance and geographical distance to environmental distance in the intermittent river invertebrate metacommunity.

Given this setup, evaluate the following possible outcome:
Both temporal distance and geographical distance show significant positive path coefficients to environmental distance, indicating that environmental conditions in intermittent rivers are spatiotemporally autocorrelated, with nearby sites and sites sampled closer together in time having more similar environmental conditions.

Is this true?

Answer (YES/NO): YES